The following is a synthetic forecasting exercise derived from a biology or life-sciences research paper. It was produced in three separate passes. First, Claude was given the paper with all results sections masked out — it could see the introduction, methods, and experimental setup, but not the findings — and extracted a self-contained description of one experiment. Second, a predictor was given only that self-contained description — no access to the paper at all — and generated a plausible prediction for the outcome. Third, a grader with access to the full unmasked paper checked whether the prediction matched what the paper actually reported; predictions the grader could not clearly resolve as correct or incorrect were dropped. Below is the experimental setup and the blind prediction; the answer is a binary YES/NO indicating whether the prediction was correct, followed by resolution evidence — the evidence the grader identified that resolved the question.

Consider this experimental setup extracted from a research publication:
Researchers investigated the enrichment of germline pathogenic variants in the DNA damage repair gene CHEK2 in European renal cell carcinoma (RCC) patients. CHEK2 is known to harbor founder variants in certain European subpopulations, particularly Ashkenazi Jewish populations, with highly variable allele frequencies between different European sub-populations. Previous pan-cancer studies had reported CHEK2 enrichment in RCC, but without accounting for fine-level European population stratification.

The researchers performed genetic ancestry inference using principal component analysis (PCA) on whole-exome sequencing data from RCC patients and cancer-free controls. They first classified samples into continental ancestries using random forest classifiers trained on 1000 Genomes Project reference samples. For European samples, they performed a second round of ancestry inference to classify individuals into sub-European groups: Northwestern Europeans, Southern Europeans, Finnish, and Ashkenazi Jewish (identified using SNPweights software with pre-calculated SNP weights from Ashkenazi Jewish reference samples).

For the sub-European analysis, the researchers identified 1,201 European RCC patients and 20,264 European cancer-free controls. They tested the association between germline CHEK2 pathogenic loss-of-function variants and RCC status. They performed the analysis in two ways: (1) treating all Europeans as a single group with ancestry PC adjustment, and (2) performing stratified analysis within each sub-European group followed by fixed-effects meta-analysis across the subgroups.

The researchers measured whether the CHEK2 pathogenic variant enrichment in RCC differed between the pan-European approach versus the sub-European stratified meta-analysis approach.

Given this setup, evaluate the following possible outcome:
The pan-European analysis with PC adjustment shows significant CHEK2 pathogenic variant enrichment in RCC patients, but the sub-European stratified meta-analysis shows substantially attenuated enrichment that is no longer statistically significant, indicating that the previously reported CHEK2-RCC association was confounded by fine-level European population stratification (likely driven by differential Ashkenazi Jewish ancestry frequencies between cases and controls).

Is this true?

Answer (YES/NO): NO